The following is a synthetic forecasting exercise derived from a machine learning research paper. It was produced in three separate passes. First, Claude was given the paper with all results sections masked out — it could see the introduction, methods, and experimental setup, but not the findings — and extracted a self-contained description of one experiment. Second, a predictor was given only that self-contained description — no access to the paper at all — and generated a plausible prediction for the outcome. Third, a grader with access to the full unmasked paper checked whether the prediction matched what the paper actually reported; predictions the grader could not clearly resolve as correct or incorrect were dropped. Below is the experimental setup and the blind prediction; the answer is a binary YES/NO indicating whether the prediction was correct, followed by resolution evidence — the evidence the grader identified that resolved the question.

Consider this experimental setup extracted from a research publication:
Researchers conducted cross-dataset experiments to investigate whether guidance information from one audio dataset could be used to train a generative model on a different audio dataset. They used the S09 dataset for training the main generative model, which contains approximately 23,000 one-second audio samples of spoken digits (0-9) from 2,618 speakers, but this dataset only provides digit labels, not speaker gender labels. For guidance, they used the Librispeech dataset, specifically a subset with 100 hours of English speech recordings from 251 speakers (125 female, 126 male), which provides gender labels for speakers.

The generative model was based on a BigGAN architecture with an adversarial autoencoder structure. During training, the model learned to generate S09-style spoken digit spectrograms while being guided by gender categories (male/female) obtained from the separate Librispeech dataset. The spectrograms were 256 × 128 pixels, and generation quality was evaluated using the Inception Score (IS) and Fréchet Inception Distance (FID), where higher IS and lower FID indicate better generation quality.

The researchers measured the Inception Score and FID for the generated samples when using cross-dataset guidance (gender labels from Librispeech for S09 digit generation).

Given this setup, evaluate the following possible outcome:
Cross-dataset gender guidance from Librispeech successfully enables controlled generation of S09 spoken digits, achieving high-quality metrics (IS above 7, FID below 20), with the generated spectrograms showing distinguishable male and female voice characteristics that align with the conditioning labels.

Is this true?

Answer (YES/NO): NO